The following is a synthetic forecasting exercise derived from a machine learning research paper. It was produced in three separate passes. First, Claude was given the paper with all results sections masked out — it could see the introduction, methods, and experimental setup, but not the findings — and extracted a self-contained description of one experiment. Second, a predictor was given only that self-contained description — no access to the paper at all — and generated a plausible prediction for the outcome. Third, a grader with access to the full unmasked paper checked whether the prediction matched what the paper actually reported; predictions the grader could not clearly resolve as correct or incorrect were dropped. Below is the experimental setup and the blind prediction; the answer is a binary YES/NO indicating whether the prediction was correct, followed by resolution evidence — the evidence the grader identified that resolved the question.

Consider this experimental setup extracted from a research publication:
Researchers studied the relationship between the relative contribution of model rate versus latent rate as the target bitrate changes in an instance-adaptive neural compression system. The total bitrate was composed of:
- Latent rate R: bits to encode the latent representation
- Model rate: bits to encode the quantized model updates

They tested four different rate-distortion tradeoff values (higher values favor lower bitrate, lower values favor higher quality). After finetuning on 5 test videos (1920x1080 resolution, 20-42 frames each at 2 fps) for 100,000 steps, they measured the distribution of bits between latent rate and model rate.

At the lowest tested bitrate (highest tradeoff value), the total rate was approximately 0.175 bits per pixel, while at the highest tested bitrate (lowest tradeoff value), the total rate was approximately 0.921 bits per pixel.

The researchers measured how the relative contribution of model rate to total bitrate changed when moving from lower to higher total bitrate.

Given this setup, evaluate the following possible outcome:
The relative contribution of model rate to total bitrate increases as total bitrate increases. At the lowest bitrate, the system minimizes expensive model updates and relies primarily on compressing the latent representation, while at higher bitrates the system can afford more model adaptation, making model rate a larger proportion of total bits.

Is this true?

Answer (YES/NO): YES